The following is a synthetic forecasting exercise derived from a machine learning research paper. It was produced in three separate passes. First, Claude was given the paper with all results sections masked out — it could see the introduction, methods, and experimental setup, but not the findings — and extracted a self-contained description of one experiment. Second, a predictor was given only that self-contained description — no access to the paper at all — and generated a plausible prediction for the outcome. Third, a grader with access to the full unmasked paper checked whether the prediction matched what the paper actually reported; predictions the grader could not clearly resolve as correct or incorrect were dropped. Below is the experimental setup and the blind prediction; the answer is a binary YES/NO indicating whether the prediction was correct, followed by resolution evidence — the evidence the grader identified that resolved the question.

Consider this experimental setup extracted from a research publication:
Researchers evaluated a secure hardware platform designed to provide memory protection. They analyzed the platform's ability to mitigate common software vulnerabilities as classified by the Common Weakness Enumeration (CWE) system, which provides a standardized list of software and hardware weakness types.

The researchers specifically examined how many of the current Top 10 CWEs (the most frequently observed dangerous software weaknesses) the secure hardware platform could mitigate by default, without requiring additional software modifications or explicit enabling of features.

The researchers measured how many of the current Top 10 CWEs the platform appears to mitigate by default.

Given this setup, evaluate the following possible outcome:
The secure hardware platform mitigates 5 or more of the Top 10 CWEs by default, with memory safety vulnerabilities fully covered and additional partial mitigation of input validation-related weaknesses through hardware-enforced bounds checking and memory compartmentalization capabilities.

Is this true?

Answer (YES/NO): NO